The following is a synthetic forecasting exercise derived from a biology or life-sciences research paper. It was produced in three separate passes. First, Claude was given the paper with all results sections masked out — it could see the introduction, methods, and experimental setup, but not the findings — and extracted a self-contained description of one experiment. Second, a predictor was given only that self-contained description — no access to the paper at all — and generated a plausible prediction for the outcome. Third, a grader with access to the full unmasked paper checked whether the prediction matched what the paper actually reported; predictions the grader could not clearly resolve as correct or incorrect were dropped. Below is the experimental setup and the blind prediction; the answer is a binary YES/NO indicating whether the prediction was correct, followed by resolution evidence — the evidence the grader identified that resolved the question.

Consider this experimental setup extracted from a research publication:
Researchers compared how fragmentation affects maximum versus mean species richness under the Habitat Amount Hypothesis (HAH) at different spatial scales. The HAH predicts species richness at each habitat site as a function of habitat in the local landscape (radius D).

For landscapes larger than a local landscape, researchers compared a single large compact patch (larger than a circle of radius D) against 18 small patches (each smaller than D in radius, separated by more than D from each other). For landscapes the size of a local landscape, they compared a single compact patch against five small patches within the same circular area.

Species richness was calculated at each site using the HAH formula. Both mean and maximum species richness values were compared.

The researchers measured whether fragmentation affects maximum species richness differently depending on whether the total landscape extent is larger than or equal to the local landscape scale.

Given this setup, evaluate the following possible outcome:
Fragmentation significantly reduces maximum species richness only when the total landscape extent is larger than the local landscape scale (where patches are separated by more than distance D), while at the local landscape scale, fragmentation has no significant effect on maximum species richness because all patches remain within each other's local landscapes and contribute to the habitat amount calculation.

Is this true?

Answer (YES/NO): YES